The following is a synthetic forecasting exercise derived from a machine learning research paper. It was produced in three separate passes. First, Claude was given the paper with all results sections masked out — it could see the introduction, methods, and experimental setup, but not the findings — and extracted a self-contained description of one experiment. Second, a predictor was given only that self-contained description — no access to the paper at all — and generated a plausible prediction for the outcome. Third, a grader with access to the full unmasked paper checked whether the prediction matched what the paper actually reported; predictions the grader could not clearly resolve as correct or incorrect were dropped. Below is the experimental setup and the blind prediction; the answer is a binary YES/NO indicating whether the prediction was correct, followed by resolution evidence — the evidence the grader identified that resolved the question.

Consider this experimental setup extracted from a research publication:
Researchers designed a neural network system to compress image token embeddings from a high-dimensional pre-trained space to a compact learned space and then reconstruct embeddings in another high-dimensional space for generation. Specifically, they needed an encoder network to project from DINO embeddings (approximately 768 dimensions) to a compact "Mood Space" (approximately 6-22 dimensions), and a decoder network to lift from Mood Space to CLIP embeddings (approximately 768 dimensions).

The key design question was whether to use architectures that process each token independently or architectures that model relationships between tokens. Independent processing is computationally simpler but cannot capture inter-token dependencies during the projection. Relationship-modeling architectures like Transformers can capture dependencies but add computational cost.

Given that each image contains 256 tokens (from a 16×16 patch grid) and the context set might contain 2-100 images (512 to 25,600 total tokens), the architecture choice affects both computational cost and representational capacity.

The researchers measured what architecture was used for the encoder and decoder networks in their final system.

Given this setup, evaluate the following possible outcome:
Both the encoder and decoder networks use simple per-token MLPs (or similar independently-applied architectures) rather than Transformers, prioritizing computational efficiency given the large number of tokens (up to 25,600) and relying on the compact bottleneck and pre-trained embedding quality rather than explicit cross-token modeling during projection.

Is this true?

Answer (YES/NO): YES